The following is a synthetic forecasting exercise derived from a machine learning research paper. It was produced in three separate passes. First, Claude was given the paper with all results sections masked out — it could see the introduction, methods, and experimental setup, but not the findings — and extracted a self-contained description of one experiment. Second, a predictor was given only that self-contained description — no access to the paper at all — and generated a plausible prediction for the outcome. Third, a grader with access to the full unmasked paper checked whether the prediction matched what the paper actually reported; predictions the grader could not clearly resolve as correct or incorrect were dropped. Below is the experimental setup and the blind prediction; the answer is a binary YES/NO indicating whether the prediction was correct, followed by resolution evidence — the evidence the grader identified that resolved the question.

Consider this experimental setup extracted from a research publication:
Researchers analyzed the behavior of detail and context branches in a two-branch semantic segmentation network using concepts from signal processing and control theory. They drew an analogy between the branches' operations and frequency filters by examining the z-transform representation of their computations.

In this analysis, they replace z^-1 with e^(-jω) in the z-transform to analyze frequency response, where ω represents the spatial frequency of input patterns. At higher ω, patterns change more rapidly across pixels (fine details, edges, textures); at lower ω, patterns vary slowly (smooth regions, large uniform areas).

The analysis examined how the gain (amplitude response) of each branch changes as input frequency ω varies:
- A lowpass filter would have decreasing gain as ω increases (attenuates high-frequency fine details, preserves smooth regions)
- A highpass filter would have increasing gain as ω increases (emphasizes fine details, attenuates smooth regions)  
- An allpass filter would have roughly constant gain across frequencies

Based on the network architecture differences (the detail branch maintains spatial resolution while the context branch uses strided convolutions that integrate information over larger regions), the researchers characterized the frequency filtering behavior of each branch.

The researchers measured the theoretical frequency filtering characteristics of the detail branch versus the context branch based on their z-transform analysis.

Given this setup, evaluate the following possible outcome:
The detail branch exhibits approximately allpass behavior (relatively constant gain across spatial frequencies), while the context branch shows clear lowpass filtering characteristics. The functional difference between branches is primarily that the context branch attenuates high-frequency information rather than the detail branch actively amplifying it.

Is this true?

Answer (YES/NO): YES